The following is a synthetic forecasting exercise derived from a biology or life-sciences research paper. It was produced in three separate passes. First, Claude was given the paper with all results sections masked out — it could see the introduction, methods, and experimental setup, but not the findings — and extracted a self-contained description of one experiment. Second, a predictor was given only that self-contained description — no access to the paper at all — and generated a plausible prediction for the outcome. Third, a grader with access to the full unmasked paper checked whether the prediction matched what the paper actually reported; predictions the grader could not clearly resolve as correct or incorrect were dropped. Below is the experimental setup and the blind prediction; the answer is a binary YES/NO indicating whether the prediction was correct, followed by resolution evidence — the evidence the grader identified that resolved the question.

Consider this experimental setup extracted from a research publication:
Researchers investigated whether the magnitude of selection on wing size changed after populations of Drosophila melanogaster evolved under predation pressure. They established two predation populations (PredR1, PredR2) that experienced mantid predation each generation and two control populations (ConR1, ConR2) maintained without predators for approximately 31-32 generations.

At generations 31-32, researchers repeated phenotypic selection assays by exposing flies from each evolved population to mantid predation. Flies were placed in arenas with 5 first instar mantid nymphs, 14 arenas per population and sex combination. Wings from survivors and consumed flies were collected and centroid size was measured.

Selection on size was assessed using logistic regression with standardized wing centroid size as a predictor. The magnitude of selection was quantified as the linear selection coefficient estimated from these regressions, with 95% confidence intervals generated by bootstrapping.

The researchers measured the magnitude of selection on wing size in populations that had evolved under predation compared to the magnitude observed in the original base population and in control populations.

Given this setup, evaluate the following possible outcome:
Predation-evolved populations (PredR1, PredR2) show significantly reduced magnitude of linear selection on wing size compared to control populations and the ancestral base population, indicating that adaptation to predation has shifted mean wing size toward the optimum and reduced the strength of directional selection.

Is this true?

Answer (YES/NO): NO